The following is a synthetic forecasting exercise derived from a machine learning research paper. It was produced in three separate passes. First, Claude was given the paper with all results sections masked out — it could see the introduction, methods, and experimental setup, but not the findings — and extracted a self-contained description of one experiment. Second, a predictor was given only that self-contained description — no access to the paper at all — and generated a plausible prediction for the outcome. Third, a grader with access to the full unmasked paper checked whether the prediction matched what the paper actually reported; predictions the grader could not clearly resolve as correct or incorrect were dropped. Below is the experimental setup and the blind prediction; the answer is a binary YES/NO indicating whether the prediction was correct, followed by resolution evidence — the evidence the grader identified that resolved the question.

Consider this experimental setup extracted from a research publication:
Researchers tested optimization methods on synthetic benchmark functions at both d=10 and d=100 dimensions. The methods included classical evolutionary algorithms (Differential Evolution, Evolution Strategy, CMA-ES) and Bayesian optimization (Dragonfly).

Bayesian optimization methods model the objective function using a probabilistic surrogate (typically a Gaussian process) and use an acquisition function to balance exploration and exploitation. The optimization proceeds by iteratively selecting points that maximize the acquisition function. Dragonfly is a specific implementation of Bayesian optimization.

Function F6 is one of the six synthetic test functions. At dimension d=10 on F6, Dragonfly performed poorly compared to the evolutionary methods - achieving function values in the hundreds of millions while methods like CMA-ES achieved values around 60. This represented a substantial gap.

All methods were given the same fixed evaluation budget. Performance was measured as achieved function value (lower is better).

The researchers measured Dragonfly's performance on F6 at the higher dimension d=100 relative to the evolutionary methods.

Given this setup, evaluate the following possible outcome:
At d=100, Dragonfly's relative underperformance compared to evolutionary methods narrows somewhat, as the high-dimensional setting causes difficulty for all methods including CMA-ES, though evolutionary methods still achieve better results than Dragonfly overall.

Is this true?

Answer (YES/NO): NO